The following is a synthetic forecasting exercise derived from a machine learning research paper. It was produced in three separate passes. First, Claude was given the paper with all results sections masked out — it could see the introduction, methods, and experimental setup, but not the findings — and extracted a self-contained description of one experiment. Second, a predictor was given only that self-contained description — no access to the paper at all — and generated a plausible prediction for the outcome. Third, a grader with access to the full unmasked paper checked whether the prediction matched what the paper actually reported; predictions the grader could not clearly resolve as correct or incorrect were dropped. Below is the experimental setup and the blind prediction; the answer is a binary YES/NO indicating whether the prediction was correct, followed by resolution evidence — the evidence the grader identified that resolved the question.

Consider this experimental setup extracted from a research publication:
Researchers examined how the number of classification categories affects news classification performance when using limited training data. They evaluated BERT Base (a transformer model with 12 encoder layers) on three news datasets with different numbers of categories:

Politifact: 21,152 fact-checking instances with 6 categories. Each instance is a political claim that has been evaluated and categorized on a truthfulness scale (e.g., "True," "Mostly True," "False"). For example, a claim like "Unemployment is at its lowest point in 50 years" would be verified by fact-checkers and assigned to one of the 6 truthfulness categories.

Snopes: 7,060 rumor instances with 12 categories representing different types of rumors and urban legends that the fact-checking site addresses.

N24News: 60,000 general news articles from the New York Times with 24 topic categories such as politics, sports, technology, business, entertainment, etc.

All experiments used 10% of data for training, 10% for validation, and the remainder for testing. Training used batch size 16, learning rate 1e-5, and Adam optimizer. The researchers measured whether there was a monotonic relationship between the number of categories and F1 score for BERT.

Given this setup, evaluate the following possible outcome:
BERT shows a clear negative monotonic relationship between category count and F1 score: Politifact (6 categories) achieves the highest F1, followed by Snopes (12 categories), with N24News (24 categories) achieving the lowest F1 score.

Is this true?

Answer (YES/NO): NO